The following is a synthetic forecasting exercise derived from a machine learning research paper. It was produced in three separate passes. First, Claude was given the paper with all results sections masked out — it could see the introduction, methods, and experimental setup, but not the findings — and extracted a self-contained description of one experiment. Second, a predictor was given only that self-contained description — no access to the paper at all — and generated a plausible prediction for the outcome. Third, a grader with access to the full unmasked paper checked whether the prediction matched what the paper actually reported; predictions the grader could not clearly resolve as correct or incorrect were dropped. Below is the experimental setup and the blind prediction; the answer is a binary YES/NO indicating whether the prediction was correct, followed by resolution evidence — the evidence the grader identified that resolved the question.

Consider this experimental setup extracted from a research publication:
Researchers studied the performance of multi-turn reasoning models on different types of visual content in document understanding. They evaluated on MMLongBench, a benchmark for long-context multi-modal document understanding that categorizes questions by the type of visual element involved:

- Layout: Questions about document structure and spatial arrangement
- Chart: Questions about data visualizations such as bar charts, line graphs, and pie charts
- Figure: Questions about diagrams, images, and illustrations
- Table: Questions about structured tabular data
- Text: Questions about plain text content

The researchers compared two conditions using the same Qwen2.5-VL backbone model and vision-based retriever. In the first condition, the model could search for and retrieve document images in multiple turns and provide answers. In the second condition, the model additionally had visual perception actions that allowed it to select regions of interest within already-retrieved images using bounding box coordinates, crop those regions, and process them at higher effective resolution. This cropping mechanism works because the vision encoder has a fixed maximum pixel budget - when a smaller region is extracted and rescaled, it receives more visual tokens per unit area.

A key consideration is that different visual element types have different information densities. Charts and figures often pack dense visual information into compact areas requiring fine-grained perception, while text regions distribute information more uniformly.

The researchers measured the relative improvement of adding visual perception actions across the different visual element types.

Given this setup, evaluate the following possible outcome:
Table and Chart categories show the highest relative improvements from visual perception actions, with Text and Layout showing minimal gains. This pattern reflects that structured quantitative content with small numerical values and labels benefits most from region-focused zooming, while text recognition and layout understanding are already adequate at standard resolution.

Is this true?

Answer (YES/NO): NO